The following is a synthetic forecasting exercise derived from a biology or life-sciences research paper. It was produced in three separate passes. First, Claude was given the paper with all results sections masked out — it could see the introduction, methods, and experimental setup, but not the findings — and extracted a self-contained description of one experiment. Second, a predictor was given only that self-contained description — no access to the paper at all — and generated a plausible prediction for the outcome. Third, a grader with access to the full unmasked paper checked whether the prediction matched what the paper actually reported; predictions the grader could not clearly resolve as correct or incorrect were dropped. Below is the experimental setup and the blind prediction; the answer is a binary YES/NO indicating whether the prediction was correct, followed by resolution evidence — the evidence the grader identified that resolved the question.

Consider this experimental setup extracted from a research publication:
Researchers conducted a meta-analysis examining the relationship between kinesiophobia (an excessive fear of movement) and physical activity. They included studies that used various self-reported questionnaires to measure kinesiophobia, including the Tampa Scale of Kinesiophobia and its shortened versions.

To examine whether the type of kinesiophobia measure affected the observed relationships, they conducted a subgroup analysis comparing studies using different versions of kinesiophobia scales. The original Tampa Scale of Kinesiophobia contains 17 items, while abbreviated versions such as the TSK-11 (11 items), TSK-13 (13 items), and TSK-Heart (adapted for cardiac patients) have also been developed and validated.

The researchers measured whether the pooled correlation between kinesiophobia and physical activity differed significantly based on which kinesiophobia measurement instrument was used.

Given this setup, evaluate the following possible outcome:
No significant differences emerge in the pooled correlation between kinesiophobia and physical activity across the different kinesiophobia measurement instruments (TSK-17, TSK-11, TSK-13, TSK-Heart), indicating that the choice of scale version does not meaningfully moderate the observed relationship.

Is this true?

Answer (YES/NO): NO